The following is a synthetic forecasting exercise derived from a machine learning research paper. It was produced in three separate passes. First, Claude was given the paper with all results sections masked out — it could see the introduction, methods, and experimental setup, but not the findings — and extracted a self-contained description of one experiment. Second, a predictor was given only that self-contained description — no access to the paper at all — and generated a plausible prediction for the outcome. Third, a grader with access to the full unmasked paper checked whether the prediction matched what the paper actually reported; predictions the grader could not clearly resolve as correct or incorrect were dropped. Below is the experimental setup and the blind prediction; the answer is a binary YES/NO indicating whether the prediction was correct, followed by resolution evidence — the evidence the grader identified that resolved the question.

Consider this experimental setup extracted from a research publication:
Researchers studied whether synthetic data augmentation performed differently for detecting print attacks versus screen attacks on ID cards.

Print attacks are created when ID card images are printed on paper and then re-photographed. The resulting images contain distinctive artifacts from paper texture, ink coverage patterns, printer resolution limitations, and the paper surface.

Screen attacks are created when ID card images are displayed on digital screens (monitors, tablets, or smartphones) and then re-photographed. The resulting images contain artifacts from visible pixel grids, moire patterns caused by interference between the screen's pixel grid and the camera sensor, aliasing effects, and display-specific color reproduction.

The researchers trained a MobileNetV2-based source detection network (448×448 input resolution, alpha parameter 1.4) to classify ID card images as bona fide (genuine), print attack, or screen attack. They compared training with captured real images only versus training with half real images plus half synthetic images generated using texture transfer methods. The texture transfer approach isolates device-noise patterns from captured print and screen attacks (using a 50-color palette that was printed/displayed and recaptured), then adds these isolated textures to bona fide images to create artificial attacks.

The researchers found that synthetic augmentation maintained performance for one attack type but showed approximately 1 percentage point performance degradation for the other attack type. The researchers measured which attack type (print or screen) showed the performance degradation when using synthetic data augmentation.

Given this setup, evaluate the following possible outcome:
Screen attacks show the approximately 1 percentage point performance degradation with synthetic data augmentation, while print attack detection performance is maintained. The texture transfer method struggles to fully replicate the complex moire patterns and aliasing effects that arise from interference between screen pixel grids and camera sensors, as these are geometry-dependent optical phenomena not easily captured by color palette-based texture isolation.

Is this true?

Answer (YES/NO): YES